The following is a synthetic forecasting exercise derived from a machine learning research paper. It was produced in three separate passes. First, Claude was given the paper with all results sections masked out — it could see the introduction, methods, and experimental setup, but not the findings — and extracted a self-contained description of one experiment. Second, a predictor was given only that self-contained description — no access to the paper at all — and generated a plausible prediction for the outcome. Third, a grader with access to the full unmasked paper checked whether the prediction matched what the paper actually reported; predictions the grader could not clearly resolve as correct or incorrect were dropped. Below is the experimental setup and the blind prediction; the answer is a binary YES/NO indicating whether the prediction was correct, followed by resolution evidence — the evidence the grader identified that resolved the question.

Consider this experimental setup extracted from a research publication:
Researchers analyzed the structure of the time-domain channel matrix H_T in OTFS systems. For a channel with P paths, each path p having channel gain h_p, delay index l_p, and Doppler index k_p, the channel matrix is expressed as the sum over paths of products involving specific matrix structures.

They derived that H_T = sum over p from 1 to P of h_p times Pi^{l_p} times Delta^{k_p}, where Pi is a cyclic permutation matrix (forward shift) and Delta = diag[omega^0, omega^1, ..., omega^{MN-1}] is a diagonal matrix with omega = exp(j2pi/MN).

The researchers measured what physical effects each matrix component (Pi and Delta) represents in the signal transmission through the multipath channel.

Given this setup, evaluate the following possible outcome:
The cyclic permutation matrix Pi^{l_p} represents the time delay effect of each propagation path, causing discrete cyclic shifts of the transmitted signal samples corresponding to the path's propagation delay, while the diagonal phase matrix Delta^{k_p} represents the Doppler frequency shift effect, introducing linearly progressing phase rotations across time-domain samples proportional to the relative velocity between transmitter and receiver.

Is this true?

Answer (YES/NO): YES